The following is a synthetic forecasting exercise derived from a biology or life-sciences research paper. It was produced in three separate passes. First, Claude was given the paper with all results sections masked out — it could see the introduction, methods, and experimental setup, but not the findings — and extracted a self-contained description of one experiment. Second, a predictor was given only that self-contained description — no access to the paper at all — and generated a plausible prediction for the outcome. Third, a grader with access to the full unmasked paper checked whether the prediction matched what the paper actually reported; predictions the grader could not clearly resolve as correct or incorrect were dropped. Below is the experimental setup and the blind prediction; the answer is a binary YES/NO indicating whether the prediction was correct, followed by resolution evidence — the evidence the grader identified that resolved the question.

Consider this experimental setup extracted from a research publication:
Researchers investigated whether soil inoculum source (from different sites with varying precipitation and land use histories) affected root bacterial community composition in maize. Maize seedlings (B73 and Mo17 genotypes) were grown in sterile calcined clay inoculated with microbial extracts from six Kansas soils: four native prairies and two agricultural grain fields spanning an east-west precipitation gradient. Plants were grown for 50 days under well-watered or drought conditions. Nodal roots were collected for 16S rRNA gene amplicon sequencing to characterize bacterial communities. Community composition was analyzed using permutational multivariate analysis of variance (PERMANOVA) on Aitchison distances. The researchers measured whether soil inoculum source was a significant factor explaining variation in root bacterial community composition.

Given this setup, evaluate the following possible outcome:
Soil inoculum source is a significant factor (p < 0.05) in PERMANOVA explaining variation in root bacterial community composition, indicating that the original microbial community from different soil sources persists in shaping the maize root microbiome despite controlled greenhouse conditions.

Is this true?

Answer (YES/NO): YES